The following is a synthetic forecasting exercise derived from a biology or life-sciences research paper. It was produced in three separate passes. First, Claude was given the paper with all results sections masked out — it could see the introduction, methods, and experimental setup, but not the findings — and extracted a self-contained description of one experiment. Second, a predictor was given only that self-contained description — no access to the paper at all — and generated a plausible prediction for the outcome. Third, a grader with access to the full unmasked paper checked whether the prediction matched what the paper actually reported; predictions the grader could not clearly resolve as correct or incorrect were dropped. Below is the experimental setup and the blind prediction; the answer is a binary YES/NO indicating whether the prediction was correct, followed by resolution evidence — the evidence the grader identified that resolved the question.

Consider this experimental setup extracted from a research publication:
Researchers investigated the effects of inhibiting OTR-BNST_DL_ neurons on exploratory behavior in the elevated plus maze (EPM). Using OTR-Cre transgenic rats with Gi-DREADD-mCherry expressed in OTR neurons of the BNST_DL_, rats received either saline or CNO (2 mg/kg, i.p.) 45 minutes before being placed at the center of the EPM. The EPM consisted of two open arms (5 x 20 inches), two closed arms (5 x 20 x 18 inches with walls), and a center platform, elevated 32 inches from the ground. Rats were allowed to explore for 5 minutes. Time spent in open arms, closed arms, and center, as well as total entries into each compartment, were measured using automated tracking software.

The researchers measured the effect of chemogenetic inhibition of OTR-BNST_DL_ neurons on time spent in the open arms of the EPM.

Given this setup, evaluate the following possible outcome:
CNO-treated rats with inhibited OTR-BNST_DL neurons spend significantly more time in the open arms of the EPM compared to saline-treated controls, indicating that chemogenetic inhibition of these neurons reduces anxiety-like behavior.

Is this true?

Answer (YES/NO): NO